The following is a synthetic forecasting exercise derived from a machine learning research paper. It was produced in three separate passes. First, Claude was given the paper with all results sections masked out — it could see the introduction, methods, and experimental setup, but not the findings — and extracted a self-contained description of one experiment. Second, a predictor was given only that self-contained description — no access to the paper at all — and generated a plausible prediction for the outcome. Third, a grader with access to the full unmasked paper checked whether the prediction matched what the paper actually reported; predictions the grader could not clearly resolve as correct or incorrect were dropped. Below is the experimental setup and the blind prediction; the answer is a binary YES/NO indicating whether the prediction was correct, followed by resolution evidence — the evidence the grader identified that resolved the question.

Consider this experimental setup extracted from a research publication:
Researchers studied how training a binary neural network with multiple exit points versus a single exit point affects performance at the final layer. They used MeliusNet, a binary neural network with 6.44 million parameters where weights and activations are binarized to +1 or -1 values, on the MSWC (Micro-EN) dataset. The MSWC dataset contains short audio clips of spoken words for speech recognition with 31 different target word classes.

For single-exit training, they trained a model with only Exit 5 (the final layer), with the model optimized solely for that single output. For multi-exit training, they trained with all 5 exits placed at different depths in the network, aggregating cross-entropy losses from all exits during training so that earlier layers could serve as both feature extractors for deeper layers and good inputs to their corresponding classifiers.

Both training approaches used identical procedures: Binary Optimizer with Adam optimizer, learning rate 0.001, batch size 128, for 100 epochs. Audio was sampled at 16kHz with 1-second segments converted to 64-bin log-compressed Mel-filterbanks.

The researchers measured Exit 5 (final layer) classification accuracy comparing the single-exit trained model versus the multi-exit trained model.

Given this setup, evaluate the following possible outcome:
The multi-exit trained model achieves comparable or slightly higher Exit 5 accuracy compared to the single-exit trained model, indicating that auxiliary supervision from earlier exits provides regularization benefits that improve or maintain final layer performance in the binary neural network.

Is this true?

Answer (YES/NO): YES